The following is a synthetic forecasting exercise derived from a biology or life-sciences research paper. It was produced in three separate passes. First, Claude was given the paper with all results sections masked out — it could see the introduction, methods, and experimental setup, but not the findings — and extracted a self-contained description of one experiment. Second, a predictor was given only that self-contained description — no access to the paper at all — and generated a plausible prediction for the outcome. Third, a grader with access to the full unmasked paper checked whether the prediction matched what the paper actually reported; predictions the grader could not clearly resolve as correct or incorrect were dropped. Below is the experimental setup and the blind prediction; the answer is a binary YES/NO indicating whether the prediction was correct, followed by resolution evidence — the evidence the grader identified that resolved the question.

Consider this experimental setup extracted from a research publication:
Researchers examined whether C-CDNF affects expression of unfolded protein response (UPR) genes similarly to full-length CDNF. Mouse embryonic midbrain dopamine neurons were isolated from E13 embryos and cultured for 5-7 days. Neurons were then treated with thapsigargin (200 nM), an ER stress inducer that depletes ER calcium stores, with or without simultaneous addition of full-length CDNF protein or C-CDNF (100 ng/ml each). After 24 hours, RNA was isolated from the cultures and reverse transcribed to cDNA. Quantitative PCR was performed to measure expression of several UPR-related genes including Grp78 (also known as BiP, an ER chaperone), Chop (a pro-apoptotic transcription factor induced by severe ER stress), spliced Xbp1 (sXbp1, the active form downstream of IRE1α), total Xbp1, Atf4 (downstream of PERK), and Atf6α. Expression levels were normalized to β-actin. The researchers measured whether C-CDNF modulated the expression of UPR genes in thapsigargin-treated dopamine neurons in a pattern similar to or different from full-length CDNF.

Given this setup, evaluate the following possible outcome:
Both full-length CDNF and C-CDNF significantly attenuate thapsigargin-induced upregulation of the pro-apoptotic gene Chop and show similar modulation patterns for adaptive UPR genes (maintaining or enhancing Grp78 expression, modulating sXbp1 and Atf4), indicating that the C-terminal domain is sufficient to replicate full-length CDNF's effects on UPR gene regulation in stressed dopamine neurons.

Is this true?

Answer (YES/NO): NO